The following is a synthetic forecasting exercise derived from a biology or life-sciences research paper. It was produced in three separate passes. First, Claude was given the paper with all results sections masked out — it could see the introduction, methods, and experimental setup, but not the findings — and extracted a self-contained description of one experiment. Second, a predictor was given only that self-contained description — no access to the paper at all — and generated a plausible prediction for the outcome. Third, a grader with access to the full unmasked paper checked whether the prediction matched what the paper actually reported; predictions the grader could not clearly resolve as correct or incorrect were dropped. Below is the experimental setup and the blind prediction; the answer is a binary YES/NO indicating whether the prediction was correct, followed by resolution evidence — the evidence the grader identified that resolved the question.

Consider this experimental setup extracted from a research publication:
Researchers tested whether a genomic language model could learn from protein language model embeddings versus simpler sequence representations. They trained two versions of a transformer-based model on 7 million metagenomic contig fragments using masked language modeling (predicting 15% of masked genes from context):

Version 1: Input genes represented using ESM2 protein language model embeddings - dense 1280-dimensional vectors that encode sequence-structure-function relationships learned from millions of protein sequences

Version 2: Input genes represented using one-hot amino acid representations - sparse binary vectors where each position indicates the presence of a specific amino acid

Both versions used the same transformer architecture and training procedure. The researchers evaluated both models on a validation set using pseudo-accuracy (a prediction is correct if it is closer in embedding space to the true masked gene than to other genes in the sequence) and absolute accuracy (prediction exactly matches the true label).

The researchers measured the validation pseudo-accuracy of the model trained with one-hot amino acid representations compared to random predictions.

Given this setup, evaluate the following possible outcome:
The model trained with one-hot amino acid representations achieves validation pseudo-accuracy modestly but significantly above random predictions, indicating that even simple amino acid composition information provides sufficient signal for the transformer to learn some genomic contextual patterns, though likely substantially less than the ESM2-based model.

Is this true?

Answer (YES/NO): NO